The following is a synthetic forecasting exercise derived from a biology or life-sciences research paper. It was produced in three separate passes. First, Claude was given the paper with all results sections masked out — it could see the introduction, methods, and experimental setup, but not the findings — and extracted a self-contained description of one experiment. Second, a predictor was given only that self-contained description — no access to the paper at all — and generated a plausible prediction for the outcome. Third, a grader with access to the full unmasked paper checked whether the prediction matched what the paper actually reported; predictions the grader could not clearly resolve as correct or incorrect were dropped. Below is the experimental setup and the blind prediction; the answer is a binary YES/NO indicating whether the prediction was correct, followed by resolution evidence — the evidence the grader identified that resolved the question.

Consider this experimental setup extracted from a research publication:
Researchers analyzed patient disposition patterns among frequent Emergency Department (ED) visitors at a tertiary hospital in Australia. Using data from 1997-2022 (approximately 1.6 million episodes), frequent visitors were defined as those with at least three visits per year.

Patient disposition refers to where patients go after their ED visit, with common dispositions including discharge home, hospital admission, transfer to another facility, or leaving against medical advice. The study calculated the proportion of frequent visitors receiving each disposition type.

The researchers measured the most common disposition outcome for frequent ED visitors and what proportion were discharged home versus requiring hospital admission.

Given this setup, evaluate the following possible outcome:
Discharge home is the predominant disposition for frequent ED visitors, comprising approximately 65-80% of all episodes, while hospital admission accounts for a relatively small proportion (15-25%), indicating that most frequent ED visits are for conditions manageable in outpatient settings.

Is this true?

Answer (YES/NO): NO